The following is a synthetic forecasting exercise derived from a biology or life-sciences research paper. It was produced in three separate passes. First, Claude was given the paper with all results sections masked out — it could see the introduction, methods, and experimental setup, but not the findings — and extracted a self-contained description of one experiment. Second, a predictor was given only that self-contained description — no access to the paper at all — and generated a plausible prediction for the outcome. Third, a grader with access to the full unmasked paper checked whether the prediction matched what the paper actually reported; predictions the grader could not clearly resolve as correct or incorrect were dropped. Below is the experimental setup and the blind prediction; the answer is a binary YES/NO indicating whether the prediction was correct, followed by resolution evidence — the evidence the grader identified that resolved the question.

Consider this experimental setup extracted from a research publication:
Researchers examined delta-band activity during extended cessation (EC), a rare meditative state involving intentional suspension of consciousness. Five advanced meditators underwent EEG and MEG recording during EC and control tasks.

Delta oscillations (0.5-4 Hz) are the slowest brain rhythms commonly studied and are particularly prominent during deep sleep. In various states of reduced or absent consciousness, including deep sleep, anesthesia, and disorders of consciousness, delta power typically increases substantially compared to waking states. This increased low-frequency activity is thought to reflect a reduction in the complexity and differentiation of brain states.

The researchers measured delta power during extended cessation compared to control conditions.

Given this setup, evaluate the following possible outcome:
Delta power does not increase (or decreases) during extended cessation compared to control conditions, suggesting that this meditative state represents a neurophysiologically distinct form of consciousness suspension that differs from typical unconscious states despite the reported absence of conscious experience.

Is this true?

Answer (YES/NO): NO